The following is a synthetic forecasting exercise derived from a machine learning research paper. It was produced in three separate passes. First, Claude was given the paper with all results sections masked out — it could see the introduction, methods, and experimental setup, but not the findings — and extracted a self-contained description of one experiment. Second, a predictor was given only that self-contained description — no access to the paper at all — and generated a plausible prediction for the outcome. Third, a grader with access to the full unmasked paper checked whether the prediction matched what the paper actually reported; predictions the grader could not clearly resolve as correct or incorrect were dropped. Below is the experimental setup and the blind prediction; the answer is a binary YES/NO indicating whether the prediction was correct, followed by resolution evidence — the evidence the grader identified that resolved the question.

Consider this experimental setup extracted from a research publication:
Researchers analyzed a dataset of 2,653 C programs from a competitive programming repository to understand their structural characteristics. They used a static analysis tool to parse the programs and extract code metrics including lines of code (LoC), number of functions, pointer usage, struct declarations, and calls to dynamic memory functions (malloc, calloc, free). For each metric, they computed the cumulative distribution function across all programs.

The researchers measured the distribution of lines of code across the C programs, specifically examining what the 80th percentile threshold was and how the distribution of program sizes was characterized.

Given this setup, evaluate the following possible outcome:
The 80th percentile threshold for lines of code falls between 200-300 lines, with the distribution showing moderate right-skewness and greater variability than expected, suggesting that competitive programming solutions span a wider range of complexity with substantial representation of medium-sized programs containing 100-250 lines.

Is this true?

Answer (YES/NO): NO